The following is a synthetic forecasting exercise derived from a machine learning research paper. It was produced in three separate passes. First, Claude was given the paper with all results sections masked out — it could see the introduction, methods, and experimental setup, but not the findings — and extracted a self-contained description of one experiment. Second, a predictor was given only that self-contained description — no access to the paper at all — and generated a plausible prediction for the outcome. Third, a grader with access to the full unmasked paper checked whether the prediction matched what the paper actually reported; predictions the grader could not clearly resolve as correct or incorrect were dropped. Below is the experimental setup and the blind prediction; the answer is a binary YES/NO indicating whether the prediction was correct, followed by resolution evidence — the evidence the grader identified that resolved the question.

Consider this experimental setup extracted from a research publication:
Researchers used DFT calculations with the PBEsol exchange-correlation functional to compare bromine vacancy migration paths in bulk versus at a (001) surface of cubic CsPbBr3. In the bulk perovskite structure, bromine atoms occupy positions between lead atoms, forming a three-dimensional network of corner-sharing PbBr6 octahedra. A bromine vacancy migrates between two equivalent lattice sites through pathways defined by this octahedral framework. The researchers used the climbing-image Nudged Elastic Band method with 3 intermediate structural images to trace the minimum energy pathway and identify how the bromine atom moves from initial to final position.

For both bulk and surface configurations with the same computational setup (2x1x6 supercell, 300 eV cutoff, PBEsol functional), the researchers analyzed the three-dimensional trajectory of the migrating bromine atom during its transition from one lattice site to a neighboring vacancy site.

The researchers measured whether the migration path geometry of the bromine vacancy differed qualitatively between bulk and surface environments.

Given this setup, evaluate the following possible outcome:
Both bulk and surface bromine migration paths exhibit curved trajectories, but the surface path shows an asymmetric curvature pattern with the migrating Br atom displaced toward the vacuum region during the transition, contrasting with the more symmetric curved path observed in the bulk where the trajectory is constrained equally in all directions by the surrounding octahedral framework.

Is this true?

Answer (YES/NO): NO